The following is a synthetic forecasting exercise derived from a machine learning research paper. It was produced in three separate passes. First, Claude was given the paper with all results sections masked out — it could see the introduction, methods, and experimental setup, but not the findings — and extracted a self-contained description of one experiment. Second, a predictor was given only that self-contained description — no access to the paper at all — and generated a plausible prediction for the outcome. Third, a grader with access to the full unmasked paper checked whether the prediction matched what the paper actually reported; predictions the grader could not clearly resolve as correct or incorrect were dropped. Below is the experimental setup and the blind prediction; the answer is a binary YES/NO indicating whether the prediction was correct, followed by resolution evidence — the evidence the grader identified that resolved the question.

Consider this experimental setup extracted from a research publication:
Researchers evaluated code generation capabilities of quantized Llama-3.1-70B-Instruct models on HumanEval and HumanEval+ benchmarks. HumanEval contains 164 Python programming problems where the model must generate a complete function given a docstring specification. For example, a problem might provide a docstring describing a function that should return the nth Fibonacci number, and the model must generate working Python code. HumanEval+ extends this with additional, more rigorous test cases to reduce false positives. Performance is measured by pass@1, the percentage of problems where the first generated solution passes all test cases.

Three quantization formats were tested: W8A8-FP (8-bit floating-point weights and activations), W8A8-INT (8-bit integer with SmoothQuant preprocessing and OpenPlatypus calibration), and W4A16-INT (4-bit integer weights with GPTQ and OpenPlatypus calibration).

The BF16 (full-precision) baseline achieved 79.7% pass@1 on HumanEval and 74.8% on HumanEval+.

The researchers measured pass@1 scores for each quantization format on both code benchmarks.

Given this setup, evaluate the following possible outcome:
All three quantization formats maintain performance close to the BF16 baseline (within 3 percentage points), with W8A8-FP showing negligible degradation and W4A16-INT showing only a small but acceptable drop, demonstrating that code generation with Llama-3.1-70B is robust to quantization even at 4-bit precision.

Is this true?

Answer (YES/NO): YES